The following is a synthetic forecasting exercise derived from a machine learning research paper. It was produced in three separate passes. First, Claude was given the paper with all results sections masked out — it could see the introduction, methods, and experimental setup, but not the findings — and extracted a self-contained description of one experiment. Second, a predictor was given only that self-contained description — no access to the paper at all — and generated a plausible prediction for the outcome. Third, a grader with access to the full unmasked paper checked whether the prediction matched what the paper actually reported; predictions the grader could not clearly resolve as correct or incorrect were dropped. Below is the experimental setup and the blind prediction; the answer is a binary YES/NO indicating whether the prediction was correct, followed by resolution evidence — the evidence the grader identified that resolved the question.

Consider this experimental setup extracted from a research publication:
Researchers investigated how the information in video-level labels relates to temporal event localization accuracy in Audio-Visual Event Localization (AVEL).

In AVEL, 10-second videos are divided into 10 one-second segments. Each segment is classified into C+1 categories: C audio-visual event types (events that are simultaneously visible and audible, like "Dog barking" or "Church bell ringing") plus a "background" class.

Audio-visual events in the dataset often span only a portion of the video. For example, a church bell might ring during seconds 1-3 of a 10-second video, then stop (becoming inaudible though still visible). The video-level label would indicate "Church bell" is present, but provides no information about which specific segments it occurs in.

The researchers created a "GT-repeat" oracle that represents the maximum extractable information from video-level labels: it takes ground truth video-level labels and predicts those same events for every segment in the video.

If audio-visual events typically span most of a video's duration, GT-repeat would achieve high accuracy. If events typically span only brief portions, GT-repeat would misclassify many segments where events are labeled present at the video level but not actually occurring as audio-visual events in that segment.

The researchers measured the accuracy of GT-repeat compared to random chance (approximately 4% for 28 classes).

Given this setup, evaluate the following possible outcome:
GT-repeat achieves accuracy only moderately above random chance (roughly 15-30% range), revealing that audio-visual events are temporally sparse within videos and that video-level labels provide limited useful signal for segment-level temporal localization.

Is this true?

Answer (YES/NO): NO